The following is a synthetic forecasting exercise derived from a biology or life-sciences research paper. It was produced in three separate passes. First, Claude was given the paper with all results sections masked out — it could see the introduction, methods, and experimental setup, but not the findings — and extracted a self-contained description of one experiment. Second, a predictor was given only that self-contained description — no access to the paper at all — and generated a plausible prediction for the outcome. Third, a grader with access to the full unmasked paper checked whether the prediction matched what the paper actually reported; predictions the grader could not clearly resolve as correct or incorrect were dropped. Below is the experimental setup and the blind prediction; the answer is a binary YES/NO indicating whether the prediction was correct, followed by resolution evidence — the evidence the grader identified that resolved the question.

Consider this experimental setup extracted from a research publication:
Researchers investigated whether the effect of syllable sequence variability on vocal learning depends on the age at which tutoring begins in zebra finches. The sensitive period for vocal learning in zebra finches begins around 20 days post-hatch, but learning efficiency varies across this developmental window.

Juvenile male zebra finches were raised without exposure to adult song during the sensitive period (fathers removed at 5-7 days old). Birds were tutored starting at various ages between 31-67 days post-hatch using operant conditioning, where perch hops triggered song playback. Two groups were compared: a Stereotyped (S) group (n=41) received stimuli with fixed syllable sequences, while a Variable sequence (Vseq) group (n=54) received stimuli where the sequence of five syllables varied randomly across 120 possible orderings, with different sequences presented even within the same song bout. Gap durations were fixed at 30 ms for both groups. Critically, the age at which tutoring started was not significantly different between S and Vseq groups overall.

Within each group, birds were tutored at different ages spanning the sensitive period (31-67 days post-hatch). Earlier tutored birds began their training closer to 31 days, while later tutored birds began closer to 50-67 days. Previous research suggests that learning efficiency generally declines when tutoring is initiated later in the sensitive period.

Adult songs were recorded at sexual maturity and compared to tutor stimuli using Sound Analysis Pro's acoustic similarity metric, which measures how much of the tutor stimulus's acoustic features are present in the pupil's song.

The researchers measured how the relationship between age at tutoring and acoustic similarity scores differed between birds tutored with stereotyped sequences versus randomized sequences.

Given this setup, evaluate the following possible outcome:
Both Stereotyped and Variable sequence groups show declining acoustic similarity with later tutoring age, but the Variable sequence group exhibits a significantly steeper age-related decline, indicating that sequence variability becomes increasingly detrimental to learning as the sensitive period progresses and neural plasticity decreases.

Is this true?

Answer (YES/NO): NO